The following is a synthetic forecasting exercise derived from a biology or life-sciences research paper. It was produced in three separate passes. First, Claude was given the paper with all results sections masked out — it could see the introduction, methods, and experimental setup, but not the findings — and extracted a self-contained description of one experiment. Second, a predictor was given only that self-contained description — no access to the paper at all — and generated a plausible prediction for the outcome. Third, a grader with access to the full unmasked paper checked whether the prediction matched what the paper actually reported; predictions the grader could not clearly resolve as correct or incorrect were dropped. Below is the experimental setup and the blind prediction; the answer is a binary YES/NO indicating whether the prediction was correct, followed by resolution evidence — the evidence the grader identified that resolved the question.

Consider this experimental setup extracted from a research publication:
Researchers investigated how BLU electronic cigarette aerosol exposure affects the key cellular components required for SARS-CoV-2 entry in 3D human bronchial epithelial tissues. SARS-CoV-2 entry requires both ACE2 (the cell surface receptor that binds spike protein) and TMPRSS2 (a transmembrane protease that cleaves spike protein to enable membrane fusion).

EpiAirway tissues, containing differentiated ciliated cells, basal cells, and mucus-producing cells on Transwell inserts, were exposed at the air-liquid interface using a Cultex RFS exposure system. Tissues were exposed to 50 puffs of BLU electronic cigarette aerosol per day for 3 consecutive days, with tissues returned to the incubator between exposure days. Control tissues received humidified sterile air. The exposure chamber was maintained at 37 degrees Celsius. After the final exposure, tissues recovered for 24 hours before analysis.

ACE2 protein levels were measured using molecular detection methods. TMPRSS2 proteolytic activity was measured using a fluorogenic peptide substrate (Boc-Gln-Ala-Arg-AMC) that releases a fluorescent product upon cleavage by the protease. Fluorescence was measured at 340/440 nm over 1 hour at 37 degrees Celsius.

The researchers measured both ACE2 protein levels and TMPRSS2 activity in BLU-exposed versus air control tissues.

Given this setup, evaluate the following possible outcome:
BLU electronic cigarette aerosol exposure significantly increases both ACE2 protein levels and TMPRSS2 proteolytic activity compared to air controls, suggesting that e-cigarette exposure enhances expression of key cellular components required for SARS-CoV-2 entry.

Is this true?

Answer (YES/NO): NO